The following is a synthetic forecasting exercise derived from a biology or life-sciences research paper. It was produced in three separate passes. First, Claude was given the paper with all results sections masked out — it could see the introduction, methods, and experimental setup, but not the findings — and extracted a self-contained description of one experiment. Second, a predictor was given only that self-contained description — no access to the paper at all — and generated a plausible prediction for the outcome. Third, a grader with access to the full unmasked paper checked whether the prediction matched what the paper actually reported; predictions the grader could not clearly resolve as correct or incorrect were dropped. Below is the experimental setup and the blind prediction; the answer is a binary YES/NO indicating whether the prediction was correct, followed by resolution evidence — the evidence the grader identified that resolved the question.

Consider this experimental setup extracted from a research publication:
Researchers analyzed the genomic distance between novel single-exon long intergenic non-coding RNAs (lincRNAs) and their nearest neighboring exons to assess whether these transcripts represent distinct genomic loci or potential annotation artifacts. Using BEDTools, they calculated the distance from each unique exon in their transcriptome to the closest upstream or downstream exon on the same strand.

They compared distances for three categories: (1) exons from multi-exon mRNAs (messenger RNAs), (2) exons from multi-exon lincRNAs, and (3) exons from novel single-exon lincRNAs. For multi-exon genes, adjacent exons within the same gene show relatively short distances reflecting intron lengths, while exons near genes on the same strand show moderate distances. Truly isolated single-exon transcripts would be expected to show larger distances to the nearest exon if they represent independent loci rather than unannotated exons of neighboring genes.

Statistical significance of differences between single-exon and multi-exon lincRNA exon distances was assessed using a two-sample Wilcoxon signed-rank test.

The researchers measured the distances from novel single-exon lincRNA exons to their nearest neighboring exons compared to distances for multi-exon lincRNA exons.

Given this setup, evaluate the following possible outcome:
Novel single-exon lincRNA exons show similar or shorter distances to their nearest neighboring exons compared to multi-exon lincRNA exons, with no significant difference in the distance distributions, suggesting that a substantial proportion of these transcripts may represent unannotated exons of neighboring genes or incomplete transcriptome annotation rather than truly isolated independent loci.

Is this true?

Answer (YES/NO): NO